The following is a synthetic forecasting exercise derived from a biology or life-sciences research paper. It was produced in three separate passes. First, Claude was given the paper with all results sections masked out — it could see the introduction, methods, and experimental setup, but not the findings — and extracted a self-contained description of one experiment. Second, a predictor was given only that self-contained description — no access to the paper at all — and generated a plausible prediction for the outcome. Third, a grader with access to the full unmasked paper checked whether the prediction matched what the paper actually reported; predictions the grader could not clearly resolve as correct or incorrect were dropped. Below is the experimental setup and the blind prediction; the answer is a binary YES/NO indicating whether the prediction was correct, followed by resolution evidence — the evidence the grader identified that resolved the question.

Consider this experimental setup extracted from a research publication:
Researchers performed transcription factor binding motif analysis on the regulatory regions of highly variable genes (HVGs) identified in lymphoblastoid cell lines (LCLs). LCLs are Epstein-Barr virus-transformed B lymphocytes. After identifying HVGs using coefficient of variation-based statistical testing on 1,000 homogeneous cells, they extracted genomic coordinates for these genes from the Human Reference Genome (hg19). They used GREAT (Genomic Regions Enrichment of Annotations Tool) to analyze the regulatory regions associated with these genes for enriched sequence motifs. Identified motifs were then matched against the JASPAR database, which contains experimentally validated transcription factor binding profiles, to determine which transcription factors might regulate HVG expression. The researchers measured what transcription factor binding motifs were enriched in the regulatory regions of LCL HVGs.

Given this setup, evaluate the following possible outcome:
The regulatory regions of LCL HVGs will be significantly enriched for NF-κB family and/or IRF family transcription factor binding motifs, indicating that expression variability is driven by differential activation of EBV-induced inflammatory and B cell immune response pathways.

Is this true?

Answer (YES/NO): YES